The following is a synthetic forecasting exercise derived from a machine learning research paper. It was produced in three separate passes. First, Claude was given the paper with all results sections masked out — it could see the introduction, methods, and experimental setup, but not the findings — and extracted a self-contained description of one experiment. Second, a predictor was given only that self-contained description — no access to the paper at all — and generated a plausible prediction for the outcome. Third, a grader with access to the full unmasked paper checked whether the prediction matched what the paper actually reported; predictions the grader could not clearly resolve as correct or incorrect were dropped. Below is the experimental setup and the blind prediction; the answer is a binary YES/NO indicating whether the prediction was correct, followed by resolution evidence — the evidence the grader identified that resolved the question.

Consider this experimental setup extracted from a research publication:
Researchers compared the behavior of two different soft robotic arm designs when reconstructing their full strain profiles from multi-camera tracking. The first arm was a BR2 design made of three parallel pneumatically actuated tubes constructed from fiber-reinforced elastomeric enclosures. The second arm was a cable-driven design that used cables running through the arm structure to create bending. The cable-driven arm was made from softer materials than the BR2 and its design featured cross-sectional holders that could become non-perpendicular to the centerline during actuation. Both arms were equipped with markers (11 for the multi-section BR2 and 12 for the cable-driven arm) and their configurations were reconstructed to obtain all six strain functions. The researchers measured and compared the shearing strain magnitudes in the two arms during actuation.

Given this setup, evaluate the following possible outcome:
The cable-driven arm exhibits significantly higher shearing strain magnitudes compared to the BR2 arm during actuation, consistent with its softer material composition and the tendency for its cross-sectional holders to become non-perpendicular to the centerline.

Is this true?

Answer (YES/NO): YES